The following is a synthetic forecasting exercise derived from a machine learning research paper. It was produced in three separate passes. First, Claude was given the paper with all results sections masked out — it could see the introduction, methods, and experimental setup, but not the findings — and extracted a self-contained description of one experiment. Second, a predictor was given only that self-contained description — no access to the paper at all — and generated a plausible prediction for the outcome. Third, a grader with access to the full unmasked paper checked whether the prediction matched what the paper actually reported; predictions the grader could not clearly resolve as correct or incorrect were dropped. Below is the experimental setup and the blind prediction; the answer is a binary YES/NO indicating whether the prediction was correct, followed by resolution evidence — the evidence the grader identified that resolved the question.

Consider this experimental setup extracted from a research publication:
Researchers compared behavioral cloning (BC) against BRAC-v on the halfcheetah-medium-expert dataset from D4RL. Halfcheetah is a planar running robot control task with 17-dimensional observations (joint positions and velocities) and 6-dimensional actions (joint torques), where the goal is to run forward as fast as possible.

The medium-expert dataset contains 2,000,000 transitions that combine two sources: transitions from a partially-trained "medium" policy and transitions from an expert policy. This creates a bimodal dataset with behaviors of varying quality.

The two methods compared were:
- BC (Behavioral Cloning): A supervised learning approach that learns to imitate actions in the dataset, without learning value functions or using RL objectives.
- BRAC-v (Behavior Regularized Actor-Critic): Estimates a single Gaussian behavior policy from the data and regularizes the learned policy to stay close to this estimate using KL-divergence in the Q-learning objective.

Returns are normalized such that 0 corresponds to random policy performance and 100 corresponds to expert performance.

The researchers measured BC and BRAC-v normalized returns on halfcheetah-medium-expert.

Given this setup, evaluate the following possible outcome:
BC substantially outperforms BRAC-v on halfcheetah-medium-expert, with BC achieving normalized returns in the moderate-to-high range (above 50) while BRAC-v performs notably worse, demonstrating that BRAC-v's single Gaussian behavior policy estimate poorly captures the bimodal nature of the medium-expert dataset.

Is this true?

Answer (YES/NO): NO